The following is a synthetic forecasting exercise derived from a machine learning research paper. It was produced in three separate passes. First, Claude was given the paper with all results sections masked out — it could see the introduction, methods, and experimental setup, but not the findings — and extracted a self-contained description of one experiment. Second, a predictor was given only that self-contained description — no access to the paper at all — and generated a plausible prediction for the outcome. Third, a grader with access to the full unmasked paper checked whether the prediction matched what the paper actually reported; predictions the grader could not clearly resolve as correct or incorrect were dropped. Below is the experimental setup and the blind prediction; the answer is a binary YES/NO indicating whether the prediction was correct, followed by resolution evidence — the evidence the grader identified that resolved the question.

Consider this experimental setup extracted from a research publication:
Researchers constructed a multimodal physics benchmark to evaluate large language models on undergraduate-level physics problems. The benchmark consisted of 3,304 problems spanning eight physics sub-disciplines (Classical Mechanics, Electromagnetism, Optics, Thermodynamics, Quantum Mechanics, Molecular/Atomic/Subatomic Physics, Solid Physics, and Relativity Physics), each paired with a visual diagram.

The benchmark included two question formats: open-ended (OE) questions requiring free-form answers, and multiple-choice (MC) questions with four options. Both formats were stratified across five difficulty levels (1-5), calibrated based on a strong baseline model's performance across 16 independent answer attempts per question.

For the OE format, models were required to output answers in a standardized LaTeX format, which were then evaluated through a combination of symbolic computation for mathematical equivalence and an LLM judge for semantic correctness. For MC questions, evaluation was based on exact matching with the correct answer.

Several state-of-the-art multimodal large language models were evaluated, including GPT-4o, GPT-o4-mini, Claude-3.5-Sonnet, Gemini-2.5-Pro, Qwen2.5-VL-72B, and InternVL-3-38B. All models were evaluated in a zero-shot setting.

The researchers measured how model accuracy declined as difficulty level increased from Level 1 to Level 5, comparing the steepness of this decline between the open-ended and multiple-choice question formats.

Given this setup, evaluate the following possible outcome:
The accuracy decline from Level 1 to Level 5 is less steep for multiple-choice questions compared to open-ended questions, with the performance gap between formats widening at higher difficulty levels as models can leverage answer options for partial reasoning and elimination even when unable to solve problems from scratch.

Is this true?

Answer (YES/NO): NO